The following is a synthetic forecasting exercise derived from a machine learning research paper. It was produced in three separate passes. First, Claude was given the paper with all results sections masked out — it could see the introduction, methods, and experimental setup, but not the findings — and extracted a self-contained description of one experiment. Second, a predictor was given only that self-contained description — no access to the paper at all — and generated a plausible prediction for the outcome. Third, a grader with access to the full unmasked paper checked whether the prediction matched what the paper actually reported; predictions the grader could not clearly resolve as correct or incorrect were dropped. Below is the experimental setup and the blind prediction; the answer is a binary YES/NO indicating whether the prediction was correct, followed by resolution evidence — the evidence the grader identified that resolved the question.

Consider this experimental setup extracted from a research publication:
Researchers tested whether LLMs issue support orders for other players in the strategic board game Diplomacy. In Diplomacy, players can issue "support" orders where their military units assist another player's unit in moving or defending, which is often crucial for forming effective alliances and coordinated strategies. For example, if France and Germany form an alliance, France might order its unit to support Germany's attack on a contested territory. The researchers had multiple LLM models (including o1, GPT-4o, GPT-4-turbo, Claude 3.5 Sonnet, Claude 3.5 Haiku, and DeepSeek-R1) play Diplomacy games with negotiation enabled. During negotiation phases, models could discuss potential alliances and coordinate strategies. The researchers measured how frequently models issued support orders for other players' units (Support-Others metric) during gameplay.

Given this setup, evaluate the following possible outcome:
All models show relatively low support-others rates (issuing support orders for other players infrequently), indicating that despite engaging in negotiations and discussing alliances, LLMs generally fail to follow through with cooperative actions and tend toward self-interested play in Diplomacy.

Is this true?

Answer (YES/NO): YES